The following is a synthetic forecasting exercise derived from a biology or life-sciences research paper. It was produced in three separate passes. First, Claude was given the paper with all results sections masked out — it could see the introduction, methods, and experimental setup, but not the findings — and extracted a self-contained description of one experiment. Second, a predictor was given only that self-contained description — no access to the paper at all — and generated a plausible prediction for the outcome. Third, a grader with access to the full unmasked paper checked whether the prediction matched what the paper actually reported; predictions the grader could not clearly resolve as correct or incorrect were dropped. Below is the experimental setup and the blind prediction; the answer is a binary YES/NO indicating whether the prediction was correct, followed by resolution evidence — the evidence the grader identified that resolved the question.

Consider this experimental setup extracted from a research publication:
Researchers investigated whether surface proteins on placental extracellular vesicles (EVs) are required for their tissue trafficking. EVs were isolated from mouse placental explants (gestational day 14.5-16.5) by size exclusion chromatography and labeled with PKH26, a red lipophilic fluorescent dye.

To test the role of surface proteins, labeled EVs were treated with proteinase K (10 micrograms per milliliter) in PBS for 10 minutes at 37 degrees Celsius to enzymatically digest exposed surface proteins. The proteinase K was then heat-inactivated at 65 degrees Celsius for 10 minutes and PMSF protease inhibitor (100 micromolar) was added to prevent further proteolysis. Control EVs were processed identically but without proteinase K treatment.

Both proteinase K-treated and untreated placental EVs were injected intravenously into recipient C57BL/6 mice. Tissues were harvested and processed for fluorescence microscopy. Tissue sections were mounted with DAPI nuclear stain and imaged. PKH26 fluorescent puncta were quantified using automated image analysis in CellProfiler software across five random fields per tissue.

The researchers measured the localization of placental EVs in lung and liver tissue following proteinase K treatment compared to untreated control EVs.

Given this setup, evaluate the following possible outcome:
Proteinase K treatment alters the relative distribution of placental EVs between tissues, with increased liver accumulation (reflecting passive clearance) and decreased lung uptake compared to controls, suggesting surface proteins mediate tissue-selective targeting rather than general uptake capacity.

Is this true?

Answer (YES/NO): NO